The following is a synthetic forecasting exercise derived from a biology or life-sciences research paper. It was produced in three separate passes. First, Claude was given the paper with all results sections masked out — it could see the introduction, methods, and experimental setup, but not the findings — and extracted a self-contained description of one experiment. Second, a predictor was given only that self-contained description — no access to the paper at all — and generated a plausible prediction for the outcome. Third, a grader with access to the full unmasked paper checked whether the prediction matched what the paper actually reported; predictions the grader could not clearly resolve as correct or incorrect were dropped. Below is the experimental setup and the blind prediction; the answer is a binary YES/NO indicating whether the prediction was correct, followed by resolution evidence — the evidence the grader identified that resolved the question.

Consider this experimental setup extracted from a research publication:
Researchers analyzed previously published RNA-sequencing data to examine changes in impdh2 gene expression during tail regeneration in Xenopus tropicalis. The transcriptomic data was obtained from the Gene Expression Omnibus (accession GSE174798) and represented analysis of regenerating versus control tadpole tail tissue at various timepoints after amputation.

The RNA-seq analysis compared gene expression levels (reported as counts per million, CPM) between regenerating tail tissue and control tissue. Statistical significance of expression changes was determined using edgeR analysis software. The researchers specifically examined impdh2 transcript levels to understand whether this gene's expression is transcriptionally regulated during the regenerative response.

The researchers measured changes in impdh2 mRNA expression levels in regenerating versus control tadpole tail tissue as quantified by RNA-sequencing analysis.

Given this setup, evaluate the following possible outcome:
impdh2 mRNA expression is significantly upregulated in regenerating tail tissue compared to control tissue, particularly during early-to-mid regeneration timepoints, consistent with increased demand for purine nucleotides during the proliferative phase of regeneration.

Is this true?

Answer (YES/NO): NO